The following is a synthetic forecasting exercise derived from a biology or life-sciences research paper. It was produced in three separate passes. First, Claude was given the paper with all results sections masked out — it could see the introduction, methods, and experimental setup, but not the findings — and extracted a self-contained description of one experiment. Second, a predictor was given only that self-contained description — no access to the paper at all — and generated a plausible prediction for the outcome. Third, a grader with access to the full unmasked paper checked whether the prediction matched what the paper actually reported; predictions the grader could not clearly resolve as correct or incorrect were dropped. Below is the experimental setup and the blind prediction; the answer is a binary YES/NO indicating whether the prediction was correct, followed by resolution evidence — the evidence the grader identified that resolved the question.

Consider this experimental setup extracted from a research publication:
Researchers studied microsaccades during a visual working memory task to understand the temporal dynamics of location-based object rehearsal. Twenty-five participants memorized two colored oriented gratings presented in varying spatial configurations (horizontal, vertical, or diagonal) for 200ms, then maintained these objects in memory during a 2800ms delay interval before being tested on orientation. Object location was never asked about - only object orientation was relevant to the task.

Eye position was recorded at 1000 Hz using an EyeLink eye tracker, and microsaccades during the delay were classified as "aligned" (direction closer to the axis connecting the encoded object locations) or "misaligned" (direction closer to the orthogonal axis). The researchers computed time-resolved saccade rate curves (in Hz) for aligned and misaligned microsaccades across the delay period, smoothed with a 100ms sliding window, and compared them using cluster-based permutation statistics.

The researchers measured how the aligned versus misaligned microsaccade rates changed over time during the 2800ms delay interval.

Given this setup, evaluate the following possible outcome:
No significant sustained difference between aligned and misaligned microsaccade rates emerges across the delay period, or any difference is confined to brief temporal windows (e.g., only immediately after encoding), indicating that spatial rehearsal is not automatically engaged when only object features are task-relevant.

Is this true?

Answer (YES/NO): NO